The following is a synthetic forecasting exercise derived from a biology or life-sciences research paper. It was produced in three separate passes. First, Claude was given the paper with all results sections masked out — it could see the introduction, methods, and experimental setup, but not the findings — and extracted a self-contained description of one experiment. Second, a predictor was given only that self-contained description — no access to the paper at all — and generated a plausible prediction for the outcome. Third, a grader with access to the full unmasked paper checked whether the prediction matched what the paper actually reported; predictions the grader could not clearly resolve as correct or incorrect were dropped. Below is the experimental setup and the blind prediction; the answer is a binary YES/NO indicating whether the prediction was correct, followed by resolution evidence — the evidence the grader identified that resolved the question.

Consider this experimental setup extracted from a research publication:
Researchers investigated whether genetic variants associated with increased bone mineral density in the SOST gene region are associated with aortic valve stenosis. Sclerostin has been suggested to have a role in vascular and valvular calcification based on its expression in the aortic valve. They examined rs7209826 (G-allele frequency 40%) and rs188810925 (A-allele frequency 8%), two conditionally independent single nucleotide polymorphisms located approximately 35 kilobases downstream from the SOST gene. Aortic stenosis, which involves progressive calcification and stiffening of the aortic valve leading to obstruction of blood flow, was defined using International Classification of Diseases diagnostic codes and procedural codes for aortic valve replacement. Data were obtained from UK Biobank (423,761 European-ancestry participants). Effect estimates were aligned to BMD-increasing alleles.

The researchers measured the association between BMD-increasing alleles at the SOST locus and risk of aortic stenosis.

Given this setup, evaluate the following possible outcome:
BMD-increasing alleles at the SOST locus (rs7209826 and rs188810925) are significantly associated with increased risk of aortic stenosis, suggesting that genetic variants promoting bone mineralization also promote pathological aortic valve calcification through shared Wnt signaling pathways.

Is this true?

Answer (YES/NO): NO